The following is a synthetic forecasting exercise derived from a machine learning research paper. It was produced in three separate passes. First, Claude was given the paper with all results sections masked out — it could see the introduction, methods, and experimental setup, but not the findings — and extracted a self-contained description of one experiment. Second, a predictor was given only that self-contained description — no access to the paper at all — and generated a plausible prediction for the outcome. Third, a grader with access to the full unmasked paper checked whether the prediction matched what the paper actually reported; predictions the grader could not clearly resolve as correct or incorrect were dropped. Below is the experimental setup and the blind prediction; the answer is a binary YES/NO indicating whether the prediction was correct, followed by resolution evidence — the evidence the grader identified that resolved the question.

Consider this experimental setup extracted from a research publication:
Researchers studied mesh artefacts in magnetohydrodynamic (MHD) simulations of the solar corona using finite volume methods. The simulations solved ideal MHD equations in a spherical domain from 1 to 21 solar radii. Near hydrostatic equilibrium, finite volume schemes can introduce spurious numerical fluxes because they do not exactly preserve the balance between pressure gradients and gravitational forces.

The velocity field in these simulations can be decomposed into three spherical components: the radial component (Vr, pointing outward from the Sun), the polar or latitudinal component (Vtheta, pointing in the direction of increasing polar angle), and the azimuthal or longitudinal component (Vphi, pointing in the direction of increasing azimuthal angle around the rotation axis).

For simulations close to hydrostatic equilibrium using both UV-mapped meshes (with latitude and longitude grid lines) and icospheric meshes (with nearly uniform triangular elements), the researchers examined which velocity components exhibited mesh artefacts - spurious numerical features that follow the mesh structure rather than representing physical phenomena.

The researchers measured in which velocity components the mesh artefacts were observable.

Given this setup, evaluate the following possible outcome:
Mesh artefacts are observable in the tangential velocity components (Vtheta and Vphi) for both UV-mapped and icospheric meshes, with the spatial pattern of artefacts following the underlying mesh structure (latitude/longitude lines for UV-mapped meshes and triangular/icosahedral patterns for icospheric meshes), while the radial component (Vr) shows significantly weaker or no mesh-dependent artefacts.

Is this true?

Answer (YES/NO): YES